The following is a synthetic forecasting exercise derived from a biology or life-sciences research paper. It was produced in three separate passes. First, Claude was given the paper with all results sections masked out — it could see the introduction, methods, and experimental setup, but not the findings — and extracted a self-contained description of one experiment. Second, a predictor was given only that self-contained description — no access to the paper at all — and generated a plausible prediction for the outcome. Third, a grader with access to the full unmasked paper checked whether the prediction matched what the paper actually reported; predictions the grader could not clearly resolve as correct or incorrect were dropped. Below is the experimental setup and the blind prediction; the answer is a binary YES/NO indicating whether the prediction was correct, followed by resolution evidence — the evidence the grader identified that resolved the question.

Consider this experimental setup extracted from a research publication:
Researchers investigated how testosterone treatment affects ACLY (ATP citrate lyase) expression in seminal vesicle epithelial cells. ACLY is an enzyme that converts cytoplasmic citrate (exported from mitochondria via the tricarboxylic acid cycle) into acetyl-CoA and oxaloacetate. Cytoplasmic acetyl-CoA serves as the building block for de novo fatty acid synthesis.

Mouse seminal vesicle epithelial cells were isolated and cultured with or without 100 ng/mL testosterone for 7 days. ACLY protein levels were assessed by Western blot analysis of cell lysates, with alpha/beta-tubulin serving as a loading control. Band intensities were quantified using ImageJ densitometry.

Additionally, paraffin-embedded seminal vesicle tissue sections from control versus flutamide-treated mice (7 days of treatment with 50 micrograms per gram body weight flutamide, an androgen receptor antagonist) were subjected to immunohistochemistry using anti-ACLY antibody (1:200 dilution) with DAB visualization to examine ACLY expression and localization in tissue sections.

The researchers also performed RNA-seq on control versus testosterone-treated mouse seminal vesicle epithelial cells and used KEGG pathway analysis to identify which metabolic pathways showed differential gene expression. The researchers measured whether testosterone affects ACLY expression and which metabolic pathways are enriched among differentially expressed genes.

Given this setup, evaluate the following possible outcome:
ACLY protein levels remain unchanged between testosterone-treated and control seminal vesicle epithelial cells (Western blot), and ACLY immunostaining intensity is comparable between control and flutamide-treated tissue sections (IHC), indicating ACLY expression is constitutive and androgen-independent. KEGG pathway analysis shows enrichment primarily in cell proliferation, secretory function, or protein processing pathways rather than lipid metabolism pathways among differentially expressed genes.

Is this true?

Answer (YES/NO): NO